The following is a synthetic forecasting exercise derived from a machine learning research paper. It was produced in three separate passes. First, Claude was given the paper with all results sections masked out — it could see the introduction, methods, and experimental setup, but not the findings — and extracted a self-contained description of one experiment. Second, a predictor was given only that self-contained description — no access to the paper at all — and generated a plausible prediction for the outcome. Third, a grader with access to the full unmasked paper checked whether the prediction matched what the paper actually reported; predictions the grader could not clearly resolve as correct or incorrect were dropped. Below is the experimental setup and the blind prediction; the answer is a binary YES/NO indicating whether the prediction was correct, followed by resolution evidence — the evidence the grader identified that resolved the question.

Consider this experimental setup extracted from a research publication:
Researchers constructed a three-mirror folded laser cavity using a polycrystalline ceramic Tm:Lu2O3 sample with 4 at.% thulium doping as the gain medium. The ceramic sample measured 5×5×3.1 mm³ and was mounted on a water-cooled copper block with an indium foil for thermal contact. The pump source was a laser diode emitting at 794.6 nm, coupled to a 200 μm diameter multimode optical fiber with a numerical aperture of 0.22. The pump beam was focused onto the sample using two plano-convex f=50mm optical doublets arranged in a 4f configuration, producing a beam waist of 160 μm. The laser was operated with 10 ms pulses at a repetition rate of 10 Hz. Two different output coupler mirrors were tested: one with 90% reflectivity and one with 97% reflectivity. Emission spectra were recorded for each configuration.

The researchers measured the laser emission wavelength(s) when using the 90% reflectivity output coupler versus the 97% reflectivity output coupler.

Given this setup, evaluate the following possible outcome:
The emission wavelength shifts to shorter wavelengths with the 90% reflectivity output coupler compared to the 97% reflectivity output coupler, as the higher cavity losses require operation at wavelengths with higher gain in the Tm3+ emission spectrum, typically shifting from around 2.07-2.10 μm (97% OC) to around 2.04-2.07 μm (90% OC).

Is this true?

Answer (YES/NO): NO